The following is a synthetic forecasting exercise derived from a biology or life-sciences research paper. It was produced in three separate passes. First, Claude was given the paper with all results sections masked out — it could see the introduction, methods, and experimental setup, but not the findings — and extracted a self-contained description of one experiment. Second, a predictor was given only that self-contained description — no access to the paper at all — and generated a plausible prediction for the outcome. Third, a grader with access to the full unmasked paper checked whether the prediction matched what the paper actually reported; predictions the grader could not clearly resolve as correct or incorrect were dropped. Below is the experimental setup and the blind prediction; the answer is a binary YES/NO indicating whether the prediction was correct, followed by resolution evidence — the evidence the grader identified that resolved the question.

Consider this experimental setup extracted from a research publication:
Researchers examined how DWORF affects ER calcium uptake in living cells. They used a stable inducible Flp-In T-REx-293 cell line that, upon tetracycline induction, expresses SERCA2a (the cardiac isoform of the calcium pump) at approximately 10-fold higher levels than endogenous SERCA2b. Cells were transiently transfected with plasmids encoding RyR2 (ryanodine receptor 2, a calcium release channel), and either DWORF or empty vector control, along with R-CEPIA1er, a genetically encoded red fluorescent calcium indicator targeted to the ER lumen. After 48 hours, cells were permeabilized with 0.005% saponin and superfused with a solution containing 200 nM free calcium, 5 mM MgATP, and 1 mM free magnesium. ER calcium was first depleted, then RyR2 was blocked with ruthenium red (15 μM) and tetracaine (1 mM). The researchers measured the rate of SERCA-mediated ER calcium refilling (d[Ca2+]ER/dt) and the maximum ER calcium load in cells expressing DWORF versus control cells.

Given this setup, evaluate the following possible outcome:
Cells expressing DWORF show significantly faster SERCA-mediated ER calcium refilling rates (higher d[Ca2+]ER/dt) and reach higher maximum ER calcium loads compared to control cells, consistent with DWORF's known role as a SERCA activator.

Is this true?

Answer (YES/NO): YES